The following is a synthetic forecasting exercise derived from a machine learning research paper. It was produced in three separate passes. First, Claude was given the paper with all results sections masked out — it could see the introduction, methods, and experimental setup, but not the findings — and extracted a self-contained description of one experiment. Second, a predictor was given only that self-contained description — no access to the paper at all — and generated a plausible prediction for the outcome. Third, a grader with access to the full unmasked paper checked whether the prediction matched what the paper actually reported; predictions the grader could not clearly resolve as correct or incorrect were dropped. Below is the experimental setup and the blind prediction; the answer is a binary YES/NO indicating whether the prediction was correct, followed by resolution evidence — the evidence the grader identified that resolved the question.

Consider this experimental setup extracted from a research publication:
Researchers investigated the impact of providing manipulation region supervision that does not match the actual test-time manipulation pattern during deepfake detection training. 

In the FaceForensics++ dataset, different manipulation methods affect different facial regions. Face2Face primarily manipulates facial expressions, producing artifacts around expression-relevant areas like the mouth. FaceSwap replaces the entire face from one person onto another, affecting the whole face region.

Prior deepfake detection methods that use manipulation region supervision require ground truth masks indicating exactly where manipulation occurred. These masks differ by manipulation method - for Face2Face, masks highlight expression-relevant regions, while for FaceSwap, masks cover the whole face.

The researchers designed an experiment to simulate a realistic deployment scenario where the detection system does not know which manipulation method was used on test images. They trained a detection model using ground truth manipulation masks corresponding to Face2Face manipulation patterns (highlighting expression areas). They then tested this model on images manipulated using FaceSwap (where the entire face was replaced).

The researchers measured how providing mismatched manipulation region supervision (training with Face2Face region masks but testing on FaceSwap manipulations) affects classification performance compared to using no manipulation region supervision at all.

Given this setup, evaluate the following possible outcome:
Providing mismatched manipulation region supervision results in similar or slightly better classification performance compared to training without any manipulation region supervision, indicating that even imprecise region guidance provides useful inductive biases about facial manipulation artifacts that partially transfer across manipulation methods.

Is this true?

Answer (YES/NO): NO